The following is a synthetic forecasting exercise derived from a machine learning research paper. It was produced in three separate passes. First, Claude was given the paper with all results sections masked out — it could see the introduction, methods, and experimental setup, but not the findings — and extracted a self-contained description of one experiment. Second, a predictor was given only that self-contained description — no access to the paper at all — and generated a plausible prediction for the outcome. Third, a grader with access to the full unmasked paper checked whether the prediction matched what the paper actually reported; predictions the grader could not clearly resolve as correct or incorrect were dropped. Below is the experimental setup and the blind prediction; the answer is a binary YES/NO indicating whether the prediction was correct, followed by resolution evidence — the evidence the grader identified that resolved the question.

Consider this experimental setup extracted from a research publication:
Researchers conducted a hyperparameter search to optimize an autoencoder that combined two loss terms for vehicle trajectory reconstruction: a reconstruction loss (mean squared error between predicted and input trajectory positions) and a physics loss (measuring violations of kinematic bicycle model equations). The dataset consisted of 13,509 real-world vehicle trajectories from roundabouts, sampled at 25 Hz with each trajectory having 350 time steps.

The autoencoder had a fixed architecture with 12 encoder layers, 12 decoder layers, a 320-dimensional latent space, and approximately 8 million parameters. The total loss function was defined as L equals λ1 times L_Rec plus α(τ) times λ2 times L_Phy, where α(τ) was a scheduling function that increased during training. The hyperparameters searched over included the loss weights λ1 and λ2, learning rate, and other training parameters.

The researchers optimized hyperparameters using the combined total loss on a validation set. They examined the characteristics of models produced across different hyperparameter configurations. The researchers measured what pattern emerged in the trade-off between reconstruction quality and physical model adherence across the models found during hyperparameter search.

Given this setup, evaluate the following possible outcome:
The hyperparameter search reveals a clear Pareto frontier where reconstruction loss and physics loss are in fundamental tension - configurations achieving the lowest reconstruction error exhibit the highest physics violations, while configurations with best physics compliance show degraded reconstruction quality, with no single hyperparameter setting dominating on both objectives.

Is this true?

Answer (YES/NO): YES